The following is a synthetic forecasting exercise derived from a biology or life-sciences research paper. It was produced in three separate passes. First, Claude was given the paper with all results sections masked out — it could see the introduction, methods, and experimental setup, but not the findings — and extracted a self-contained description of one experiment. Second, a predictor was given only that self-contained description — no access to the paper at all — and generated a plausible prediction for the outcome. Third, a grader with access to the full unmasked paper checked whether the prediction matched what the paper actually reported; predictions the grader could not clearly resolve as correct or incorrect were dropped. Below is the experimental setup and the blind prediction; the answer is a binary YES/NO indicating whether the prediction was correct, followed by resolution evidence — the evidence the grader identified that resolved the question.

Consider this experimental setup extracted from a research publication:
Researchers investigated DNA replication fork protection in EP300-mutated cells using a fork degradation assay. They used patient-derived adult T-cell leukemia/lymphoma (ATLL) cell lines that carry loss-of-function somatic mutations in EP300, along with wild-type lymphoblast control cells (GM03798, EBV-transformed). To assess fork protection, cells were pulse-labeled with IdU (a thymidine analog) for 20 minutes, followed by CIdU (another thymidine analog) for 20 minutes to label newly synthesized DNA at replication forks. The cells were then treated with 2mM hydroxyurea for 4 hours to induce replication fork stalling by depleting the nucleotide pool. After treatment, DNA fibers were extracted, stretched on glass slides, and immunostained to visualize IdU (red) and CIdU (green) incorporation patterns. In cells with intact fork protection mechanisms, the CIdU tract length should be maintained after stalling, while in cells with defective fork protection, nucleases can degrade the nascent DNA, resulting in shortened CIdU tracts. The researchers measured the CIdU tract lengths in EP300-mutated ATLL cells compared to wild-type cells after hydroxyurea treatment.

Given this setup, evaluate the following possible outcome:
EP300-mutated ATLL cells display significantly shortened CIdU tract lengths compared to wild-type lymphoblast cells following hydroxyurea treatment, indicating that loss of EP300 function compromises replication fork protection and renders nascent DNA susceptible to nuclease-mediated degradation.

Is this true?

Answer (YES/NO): YES